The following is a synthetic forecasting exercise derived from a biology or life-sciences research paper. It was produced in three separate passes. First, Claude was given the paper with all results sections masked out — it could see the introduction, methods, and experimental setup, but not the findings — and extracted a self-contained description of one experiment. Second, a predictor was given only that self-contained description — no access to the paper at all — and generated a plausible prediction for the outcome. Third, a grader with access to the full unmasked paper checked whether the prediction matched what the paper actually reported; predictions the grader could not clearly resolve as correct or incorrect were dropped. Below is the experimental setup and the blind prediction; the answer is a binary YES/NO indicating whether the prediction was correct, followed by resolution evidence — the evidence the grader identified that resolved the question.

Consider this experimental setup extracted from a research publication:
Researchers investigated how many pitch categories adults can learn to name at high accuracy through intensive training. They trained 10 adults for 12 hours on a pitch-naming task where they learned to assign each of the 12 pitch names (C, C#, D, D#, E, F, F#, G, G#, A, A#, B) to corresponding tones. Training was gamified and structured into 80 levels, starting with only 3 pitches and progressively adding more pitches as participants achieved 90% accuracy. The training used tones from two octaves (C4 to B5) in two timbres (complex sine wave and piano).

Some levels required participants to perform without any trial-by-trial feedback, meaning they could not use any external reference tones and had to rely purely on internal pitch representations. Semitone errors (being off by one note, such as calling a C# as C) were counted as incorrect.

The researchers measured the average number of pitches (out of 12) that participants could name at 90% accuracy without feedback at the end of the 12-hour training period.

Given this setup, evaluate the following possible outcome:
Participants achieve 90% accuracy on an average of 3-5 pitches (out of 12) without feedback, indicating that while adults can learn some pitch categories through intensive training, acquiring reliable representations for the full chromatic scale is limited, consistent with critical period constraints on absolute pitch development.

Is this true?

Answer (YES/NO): NO